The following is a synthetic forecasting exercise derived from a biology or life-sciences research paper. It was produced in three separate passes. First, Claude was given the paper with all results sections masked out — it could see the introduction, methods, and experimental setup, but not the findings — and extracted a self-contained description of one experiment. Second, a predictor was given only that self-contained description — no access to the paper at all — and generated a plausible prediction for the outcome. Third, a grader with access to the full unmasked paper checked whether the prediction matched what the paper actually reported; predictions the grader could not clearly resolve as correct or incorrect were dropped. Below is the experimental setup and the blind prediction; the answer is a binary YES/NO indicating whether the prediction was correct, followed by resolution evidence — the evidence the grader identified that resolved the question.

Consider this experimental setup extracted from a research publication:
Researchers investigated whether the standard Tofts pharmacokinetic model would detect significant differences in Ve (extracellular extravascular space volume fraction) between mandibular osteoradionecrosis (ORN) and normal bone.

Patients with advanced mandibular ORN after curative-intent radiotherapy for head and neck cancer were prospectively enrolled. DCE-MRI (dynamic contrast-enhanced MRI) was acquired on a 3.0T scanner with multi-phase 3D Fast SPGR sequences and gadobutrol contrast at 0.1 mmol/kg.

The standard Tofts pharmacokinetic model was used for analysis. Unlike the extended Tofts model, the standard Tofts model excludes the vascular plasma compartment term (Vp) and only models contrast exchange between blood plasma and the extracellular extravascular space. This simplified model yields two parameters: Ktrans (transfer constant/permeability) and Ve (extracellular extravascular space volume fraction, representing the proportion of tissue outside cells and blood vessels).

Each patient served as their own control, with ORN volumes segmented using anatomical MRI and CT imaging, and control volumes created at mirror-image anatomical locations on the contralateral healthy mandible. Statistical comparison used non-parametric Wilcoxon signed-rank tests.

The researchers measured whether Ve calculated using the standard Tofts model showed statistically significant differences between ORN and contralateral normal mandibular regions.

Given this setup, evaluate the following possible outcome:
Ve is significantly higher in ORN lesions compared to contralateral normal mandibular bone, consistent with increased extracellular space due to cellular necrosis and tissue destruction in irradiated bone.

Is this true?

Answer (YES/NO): YES